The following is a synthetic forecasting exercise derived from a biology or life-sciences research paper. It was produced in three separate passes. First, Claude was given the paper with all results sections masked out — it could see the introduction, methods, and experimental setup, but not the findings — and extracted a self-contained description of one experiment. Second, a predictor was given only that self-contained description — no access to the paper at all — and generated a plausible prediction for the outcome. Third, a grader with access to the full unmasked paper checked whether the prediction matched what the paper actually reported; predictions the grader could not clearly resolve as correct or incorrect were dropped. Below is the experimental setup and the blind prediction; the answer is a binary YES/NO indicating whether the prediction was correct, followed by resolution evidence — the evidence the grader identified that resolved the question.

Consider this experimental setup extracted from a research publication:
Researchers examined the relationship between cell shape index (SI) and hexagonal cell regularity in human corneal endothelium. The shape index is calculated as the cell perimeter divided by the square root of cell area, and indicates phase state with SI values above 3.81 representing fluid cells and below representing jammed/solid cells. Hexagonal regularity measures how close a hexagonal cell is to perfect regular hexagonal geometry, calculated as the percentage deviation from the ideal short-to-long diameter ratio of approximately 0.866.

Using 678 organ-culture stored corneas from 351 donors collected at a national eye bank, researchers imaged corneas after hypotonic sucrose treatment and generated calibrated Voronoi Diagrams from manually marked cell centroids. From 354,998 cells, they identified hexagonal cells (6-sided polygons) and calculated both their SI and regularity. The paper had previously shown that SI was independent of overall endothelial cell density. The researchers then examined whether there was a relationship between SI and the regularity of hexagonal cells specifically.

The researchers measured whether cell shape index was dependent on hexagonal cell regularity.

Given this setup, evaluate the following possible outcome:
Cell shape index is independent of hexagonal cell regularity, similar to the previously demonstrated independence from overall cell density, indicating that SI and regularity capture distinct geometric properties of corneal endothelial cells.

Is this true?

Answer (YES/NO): NO